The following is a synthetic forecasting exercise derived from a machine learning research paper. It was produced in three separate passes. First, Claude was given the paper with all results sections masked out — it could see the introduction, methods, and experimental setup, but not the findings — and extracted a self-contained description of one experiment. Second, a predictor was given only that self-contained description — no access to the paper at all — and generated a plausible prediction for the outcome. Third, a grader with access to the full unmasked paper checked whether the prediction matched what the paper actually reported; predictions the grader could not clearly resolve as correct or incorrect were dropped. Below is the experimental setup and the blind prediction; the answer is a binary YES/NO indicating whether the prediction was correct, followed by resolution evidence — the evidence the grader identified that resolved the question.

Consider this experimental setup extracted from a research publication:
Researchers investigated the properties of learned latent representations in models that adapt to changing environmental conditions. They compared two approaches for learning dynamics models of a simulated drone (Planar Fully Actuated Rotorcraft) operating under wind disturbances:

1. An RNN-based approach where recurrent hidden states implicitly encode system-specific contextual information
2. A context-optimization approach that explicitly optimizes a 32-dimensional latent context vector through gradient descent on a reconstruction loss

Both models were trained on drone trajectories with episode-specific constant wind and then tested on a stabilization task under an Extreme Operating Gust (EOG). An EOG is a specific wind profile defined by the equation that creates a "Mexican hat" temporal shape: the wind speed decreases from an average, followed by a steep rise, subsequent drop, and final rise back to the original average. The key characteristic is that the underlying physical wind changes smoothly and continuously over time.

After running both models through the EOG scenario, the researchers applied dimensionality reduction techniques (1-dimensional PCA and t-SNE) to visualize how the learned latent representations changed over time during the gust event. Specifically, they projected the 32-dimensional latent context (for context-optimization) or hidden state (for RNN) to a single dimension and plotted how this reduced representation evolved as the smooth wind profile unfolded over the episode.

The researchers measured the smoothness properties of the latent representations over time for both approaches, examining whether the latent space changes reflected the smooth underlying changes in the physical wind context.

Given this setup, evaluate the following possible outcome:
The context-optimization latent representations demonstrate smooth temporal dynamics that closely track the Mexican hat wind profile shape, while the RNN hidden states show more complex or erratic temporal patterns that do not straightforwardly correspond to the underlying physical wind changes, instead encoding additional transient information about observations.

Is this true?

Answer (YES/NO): YES